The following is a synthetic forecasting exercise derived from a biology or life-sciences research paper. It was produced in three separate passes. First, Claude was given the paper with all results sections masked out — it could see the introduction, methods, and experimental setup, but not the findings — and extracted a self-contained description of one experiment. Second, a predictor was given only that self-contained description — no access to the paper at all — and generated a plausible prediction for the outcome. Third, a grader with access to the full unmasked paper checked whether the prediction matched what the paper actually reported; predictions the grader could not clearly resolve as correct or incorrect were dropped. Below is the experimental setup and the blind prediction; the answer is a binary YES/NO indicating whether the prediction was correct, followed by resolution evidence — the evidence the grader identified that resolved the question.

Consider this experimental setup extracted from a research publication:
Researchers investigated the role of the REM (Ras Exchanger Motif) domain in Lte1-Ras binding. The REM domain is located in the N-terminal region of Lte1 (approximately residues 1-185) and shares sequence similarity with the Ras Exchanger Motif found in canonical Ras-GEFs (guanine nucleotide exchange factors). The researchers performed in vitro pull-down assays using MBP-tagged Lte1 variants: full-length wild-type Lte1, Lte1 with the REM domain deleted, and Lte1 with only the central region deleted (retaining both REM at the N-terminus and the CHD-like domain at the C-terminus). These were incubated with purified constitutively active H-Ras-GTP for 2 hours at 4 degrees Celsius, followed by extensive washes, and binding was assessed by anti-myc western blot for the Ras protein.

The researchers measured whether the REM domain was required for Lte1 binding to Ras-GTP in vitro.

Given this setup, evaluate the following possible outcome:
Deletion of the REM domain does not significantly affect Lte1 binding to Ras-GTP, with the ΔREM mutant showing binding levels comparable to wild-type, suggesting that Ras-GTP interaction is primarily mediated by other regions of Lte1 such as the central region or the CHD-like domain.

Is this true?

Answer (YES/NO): NO